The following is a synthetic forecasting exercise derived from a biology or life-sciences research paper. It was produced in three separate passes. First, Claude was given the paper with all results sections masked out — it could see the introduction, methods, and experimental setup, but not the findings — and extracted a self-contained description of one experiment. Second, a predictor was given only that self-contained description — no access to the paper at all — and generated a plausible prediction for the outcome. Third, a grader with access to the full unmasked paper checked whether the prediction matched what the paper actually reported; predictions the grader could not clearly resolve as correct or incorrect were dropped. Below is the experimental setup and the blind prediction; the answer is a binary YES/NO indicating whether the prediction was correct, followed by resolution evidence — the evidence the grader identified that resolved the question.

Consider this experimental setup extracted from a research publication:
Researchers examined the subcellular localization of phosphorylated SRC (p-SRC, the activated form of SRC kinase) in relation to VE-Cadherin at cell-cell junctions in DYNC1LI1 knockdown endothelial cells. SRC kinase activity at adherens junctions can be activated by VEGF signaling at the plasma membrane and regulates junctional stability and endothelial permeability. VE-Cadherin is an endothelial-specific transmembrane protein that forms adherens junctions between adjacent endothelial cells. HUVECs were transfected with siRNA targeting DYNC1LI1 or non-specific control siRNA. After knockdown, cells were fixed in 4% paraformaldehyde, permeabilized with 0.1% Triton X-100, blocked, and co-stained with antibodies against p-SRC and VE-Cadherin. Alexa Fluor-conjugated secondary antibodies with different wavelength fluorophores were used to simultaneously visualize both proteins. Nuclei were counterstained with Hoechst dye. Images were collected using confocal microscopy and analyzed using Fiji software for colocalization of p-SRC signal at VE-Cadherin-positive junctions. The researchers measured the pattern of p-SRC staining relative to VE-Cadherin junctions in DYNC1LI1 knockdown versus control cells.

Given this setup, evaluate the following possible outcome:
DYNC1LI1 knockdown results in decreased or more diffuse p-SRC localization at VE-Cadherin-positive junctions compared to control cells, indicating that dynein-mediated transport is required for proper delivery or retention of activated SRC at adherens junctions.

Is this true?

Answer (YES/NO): NO